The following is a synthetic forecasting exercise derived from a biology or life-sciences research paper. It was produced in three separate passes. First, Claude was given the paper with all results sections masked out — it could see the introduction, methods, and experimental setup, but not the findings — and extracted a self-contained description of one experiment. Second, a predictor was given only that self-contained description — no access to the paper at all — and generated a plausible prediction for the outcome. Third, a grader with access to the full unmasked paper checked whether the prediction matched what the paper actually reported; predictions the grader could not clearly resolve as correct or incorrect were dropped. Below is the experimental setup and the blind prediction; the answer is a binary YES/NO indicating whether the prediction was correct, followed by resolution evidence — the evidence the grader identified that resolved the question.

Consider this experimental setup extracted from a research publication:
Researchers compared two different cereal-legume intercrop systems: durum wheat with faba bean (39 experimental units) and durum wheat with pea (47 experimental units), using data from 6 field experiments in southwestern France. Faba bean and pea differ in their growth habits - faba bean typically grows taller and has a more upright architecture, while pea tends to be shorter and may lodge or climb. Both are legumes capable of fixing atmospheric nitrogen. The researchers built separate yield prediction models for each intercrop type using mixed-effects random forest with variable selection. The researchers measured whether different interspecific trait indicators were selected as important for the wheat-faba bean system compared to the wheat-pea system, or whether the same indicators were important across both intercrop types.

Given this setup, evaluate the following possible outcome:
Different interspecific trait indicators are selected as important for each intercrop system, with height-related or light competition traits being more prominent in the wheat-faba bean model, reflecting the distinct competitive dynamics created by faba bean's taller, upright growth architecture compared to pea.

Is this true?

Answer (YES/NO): NO